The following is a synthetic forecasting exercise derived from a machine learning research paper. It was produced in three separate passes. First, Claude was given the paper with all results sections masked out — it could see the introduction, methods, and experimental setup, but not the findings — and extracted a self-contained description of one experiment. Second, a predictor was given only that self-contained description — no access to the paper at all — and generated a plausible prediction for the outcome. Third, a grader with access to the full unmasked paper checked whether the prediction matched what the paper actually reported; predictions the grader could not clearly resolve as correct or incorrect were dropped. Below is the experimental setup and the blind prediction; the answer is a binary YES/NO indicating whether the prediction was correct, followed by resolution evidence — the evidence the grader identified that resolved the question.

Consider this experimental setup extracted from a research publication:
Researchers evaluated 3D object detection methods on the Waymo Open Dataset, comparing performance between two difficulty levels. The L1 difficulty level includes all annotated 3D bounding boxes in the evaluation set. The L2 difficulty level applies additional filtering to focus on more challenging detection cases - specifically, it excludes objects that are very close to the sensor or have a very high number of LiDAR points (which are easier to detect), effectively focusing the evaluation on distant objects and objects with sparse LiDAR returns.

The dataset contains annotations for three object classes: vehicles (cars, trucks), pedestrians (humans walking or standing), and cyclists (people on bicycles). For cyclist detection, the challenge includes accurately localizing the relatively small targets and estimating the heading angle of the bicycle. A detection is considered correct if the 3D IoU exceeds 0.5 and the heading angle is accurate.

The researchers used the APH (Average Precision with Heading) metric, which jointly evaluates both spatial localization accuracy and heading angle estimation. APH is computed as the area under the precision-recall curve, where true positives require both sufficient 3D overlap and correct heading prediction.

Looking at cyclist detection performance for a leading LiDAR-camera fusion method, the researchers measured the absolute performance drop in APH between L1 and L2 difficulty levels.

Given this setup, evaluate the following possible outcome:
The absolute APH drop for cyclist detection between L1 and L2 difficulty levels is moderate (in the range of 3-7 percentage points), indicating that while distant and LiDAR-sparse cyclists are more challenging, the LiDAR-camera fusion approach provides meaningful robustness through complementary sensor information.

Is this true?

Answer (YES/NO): NO